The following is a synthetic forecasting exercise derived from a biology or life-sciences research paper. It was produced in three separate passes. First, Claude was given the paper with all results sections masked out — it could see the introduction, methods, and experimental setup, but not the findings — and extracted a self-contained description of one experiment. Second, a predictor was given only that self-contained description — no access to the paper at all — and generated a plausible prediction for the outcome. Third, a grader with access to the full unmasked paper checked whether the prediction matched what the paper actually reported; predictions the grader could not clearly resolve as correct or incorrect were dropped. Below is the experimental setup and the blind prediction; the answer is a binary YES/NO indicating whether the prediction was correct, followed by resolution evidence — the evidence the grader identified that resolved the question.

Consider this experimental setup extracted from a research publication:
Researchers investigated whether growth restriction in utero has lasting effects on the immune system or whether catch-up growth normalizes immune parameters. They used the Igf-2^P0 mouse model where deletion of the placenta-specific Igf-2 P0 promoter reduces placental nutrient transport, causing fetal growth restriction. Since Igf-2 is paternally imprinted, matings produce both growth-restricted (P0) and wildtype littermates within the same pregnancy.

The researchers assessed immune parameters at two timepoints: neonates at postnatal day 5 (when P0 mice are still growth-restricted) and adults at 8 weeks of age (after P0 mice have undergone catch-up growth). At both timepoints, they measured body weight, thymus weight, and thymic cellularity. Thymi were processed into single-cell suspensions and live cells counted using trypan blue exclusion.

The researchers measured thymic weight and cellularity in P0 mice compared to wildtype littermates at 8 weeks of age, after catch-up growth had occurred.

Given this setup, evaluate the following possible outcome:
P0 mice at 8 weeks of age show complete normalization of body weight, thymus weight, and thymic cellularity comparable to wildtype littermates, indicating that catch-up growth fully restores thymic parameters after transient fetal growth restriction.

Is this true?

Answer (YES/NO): NO